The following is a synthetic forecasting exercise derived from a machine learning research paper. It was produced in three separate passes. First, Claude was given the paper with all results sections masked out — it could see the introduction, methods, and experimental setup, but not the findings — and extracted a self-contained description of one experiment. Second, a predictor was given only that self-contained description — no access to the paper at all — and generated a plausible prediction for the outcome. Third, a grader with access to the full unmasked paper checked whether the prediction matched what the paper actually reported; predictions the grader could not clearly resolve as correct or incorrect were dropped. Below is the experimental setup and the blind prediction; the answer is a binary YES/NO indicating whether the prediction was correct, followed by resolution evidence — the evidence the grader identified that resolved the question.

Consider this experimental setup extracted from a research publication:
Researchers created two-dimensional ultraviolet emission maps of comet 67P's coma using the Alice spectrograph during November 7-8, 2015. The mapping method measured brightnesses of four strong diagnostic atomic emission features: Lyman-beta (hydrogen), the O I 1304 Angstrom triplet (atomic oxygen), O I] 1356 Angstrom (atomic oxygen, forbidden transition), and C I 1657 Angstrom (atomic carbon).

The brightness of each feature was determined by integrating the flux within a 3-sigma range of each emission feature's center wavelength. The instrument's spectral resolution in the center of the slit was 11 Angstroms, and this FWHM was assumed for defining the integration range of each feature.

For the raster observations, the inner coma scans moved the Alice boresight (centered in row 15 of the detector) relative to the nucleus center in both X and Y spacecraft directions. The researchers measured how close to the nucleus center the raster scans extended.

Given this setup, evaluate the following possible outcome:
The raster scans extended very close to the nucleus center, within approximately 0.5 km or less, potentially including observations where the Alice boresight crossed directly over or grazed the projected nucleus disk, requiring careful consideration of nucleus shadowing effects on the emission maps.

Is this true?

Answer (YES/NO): NO